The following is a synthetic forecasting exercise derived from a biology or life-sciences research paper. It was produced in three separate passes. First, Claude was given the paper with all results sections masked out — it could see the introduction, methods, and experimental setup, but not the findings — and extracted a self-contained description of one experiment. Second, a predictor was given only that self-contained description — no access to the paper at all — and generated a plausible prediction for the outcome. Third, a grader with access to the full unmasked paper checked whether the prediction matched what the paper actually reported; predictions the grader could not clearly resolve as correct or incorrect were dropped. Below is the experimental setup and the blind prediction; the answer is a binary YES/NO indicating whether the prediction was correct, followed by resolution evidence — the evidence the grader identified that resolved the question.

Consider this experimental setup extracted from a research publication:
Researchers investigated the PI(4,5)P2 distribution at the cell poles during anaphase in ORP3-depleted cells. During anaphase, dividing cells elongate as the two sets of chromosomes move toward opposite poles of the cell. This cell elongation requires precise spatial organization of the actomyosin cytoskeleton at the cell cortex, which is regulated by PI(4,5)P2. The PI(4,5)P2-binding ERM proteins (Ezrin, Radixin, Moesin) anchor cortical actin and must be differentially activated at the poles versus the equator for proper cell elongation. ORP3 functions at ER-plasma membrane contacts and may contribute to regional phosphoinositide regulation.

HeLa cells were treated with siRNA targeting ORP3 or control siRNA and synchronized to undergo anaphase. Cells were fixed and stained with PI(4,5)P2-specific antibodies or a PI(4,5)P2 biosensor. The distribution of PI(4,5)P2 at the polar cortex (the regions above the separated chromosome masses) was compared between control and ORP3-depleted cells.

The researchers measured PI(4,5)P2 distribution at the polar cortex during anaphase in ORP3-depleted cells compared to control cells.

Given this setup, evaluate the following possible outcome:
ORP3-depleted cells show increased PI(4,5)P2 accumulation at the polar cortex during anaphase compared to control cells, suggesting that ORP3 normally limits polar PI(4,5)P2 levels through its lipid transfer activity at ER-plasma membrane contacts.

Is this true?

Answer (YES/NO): YES